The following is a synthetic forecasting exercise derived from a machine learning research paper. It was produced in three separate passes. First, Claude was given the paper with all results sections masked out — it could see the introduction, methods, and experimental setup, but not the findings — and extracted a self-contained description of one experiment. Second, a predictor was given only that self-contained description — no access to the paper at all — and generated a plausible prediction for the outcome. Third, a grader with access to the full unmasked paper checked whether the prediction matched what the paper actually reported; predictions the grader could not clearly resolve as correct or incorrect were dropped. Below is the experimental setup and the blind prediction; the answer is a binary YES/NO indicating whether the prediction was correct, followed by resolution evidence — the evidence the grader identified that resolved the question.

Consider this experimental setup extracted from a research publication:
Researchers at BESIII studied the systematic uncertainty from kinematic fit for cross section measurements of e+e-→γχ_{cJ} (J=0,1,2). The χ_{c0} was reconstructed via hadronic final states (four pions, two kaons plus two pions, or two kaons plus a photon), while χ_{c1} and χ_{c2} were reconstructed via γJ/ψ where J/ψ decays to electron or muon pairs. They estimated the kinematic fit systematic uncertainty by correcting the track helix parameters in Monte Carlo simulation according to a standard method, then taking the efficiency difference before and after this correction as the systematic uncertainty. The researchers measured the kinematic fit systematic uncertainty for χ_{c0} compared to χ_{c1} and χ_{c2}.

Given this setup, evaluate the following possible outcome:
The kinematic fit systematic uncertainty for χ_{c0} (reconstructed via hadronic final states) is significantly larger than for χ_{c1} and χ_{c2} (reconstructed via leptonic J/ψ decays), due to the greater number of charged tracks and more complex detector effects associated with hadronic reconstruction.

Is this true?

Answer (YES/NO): YES